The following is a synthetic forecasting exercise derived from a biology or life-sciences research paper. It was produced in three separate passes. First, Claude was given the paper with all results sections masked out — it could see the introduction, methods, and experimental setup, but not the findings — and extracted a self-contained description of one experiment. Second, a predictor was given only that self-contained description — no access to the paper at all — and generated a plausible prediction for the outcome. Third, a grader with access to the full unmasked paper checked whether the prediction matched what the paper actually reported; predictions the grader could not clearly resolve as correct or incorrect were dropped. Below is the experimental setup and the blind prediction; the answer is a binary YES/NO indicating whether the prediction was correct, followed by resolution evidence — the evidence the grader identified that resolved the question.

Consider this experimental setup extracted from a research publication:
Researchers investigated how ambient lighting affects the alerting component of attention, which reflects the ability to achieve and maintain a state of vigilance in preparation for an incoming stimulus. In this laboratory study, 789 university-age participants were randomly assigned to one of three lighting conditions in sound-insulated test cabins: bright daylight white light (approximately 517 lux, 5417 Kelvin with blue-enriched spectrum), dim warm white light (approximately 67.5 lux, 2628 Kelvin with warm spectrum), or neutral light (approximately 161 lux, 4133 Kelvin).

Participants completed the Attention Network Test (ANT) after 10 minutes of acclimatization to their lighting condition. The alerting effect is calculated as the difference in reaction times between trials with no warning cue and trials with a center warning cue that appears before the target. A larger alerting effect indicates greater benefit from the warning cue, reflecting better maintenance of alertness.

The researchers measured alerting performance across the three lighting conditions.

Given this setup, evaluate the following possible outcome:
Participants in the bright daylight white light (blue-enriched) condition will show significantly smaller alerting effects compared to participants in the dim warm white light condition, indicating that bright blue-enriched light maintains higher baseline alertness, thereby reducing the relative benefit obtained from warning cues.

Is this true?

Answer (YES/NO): YES